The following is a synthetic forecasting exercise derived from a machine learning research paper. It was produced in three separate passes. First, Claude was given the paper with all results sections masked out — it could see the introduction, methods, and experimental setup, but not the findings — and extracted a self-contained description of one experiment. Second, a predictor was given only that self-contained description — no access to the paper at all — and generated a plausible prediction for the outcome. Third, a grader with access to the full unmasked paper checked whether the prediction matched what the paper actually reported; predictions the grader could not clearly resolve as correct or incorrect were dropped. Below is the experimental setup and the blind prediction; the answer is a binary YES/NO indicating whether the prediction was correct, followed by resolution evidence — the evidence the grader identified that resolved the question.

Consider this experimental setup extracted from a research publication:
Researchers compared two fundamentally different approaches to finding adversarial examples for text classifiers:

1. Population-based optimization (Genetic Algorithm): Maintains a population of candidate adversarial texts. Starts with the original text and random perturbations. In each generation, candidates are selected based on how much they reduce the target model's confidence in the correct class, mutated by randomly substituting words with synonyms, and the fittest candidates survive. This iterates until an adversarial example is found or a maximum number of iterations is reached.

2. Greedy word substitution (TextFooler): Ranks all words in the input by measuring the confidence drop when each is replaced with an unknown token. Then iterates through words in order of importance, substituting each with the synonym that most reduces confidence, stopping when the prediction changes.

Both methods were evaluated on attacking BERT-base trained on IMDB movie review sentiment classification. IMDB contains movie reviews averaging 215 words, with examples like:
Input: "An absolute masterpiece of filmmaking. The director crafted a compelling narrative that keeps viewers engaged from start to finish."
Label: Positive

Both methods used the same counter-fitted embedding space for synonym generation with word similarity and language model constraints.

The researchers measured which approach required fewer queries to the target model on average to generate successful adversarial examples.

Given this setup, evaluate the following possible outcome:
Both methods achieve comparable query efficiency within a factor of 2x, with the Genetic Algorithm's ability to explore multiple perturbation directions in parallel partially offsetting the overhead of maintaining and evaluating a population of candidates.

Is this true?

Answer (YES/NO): NO